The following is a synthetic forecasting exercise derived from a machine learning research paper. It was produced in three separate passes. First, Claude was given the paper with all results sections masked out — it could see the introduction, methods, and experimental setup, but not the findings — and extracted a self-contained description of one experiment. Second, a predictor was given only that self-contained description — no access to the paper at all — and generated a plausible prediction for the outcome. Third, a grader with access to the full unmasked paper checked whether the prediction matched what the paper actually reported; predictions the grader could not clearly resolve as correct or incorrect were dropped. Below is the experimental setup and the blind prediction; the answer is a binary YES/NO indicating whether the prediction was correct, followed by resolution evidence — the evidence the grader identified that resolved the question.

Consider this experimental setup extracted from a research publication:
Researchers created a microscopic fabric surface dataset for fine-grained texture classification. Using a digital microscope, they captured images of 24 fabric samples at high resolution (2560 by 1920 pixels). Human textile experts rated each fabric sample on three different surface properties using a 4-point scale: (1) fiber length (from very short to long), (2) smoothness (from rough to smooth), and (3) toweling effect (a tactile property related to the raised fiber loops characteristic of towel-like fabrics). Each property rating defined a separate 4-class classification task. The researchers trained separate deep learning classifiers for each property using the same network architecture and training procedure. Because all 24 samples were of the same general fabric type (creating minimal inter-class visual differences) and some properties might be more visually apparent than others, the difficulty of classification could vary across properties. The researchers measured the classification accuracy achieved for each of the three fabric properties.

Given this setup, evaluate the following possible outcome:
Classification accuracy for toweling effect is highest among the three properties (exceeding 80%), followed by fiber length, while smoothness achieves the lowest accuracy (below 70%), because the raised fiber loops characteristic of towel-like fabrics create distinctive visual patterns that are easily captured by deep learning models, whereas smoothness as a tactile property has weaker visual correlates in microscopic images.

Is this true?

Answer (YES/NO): NO